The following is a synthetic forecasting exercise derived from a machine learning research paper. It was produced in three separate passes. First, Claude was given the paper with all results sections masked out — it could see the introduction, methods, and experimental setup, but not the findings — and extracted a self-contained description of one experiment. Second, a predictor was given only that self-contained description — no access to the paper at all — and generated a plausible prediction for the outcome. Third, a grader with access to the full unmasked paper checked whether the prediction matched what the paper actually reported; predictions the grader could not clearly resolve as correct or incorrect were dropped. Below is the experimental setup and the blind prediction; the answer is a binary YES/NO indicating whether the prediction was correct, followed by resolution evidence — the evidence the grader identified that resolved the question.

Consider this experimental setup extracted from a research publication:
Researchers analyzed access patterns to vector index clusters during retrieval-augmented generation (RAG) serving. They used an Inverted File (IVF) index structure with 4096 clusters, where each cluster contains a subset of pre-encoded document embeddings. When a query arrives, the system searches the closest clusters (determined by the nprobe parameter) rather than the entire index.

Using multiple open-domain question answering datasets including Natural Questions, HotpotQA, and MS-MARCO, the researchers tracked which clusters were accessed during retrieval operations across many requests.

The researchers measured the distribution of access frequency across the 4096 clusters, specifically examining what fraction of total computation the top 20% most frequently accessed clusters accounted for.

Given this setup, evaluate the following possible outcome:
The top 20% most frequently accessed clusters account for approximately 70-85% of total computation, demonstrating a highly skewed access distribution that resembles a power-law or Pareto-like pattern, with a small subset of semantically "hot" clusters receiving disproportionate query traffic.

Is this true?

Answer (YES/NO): NO